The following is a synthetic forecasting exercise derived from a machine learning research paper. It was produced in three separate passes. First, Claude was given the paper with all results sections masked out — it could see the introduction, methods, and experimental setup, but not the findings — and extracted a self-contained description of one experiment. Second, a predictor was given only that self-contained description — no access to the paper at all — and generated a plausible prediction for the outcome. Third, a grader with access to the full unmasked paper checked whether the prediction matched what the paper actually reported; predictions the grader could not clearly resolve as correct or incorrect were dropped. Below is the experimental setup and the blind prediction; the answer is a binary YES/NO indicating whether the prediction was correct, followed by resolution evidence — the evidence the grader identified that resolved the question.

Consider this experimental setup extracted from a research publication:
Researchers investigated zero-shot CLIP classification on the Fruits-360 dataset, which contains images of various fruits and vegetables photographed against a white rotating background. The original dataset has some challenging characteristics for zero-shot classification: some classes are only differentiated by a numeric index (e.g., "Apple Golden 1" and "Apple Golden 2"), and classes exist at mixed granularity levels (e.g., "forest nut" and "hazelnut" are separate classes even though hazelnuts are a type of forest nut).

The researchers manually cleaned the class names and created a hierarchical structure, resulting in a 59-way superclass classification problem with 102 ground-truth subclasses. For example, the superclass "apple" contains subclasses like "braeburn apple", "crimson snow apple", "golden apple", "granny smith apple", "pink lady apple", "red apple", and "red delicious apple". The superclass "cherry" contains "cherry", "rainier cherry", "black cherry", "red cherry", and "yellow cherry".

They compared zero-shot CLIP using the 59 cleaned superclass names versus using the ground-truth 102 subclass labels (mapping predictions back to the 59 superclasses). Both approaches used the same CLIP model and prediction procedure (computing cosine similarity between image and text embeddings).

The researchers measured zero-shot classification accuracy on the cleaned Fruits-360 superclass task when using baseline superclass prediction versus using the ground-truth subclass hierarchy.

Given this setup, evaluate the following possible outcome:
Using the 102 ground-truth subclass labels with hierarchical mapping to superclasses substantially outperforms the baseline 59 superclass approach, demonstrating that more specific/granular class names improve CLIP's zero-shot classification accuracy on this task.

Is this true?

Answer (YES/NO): NO